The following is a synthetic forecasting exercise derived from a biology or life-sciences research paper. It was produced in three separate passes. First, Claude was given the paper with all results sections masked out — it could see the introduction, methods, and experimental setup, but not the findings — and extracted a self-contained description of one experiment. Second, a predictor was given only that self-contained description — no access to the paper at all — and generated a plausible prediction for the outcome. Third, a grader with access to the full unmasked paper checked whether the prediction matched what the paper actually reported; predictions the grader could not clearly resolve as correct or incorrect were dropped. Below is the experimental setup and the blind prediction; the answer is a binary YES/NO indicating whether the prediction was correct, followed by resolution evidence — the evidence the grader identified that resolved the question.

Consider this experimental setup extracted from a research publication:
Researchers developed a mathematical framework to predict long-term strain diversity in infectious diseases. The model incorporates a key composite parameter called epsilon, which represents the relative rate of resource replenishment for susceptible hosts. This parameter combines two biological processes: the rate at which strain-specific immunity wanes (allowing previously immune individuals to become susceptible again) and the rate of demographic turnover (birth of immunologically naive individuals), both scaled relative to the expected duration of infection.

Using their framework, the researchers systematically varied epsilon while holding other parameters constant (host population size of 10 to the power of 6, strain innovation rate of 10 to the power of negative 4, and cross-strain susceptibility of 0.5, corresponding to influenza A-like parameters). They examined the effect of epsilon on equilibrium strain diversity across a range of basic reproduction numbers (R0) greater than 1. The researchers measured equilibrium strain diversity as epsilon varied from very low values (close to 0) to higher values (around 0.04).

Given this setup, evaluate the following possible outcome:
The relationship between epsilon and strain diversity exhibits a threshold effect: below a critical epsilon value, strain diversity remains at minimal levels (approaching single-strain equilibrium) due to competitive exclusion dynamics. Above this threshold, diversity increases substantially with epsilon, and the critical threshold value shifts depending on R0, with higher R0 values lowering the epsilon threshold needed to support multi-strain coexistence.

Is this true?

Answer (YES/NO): NO